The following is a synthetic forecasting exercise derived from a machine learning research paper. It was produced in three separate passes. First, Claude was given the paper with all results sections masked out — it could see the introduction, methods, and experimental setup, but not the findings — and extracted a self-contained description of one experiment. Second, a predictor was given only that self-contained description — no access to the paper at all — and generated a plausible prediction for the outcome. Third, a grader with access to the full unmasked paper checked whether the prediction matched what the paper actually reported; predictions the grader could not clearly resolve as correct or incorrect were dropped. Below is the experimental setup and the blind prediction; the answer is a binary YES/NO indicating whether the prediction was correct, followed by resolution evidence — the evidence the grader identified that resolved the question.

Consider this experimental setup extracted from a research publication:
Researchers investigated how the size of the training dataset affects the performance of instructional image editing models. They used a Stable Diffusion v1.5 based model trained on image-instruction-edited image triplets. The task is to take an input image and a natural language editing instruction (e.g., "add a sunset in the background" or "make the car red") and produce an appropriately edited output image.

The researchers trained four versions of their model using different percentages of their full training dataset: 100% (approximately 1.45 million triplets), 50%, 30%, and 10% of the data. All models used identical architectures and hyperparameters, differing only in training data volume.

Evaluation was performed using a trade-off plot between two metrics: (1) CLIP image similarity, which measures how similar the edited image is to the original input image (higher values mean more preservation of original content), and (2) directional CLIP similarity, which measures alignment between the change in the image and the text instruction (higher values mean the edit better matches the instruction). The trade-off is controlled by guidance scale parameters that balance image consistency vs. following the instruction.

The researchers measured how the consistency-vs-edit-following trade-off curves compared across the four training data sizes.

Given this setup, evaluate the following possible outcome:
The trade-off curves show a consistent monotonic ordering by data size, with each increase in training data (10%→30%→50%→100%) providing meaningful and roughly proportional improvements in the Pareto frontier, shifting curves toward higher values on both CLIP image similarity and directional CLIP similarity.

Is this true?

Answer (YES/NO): NO